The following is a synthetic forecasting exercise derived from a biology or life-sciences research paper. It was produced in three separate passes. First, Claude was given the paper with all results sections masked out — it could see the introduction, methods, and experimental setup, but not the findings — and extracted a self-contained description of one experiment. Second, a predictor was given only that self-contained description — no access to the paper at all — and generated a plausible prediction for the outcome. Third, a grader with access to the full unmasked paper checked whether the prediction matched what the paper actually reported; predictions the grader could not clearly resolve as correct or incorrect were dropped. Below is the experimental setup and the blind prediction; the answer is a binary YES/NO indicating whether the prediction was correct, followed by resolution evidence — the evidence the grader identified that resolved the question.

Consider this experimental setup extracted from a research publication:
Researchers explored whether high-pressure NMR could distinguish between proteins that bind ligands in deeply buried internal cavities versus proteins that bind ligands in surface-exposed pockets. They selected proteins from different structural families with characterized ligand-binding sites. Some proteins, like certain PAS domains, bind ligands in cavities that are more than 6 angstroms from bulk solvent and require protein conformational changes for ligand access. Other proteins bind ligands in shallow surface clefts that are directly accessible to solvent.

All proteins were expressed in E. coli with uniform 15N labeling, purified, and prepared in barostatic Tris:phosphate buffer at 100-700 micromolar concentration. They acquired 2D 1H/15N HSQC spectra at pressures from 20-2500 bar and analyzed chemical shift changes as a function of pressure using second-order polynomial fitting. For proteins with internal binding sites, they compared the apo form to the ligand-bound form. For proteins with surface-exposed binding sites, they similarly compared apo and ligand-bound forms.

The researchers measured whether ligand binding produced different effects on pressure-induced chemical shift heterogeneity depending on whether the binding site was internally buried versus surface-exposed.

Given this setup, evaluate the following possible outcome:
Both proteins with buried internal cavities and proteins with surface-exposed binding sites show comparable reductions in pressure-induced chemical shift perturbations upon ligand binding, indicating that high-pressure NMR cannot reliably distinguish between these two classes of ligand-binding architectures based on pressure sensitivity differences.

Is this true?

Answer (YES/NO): NO